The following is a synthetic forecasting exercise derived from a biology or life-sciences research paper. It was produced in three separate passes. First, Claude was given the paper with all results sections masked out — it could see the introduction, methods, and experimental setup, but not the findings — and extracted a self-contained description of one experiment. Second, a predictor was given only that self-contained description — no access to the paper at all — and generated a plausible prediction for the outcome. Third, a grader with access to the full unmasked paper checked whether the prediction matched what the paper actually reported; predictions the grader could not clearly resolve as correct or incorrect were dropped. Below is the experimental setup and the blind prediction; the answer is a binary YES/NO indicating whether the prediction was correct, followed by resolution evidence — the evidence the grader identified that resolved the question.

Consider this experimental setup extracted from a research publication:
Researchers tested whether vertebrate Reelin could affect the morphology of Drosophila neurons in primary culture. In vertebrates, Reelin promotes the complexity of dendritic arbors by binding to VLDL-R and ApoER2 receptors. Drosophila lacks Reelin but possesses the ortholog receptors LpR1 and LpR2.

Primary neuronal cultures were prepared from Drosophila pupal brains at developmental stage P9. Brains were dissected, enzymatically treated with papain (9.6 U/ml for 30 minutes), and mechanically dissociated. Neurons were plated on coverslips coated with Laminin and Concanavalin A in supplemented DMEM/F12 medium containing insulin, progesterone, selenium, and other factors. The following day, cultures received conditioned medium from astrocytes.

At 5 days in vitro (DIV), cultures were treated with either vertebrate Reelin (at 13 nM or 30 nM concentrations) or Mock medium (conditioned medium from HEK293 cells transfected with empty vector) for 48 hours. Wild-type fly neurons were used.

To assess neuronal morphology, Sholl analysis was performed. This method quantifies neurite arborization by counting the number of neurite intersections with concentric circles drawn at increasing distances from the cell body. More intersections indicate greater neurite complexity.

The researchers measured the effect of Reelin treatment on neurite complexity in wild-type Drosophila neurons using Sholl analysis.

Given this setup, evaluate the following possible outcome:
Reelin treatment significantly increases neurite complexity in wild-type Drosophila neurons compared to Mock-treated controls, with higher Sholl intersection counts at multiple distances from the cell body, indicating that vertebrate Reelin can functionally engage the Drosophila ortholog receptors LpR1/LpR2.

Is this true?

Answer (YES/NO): YES